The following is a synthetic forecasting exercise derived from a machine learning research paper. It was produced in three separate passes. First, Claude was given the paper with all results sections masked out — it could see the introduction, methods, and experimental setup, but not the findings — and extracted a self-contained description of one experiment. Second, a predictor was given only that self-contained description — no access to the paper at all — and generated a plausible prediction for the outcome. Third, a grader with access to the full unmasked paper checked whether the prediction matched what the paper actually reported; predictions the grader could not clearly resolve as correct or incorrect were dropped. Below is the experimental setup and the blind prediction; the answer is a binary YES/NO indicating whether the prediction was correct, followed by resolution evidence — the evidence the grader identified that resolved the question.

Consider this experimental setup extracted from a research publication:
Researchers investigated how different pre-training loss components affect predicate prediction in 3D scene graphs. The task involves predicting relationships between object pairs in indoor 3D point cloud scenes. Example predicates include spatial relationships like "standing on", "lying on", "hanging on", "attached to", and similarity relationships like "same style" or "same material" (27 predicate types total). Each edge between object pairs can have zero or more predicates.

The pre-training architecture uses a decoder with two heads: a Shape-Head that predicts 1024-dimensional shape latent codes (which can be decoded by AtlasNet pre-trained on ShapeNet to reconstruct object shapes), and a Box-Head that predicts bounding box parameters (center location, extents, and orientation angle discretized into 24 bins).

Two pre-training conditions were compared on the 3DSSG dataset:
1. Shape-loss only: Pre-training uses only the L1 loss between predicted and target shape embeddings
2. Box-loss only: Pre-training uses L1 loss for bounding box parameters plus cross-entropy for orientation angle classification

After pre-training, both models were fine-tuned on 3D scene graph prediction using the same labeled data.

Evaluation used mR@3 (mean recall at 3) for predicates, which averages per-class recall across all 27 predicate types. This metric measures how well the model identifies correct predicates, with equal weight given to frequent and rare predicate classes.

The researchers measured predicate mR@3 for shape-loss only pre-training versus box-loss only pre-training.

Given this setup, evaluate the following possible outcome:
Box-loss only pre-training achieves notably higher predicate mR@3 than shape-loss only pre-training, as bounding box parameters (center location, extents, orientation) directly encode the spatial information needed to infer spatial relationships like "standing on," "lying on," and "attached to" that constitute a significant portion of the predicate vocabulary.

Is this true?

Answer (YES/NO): YES